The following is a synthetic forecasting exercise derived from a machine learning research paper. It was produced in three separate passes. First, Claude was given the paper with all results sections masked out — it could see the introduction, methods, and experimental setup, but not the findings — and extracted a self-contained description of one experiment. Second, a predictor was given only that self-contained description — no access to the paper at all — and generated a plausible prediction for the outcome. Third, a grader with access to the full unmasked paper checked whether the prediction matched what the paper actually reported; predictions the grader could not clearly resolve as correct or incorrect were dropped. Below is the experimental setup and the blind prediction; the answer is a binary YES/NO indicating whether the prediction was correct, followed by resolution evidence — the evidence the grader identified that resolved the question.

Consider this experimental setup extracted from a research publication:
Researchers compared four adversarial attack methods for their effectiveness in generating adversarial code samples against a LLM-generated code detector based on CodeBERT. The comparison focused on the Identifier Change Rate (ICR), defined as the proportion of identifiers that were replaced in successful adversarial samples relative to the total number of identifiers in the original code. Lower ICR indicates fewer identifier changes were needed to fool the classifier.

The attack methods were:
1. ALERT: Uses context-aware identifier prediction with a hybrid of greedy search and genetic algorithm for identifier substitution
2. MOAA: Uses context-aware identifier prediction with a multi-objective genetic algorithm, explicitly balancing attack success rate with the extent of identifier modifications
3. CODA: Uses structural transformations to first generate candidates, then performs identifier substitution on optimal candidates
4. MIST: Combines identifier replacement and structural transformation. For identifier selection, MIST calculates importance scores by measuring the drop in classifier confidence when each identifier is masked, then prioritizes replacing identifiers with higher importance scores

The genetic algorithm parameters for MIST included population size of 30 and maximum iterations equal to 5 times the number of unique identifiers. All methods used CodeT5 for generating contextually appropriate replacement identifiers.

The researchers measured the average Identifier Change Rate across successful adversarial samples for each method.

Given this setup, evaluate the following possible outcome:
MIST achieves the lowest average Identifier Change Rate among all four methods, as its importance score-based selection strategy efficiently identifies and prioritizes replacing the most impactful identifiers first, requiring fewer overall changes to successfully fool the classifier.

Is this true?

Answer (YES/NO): YES